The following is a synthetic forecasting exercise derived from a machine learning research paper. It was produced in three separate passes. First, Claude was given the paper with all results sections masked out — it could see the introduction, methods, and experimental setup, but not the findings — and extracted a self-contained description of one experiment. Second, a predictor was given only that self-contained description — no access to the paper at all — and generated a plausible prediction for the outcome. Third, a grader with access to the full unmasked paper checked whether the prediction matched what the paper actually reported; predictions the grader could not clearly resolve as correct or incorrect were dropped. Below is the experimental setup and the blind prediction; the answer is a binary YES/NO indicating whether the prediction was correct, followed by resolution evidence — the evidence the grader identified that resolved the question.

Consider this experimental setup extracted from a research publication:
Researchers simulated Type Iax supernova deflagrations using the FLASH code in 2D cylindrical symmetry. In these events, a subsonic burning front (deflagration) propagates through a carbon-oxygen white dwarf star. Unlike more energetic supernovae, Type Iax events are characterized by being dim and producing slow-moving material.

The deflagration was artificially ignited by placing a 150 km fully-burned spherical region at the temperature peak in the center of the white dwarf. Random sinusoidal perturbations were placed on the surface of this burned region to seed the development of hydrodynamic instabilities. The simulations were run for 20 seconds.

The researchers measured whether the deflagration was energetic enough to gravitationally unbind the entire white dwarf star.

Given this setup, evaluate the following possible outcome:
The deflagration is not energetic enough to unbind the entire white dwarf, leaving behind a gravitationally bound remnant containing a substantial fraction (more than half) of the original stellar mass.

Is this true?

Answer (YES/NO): YES